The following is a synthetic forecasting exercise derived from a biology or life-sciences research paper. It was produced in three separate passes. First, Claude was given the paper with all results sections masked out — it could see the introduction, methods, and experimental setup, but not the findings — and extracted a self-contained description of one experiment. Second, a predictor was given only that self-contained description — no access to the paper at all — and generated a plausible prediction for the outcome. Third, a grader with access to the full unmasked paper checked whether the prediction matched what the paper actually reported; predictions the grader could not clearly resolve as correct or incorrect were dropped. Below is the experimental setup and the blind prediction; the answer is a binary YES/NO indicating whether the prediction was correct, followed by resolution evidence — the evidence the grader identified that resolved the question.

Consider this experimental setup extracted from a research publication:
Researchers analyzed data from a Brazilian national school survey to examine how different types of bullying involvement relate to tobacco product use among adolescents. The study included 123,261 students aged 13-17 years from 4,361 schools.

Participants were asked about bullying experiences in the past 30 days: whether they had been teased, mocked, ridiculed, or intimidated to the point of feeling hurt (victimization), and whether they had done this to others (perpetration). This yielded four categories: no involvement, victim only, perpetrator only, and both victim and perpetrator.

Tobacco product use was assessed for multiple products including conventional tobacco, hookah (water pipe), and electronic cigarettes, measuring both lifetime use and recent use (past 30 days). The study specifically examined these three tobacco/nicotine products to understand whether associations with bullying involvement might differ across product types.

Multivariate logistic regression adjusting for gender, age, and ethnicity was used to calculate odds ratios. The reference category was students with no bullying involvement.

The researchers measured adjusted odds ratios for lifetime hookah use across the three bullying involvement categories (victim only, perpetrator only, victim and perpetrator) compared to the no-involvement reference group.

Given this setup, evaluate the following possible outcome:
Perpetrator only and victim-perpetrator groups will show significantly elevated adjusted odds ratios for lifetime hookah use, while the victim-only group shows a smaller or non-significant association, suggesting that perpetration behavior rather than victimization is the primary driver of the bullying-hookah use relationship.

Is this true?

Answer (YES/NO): YES